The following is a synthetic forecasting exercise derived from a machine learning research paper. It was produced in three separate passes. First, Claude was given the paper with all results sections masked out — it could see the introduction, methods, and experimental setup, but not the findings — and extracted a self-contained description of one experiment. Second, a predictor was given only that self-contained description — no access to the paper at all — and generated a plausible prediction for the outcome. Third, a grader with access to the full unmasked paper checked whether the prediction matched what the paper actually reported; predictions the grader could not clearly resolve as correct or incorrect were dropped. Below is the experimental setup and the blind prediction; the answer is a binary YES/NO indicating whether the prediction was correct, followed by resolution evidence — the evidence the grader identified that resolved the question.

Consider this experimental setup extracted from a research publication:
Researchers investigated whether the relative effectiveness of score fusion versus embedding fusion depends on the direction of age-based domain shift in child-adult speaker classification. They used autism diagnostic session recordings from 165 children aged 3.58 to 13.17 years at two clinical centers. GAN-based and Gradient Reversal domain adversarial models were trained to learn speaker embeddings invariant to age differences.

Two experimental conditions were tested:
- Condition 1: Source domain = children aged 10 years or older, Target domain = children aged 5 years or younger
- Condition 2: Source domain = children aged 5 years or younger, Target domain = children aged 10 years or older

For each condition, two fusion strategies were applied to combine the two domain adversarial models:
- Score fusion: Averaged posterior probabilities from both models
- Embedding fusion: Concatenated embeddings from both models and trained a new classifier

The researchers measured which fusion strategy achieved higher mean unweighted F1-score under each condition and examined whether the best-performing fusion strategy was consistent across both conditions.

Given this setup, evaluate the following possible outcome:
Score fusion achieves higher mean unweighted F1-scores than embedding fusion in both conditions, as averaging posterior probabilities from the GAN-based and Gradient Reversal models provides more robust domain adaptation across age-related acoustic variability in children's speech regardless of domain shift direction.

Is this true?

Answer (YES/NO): NO